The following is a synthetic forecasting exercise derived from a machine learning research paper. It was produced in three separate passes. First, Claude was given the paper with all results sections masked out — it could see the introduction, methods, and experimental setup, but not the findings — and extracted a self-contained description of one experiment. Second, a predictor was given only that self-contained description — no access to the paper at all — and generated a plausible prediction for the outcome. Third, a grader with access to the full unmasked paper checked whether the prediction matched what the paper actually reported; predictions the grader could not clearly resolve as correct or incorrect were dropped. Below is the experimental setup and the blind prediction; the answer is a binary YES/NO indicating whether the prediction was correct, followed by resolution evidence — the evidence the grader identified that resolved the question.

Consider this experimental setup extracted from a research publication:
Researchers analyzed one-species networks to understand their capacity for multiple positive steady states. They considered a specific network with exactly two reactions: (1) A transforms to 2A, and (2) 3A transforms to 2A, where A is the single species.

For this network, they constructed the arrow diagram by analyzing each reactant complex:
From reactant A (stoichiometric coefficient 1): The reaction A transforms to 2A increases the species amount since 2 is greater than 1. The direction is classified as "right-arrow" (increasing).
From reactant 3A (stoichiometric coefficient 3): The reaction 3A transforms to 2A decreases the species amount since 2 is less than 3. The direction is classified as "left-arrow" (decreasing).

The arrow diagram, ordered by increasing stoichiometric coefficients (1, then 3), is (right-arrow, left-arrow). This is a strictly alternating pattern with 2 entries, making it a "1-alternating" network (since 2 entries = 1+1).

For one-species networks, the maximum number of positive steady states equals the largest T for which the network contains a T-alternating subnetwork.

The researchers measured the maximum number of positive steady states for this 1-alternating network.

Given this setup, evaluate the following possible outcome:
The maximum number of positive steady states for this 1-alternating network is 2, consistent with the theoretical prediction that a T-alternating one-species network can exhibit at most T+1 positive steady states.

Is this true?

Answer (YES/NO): NO